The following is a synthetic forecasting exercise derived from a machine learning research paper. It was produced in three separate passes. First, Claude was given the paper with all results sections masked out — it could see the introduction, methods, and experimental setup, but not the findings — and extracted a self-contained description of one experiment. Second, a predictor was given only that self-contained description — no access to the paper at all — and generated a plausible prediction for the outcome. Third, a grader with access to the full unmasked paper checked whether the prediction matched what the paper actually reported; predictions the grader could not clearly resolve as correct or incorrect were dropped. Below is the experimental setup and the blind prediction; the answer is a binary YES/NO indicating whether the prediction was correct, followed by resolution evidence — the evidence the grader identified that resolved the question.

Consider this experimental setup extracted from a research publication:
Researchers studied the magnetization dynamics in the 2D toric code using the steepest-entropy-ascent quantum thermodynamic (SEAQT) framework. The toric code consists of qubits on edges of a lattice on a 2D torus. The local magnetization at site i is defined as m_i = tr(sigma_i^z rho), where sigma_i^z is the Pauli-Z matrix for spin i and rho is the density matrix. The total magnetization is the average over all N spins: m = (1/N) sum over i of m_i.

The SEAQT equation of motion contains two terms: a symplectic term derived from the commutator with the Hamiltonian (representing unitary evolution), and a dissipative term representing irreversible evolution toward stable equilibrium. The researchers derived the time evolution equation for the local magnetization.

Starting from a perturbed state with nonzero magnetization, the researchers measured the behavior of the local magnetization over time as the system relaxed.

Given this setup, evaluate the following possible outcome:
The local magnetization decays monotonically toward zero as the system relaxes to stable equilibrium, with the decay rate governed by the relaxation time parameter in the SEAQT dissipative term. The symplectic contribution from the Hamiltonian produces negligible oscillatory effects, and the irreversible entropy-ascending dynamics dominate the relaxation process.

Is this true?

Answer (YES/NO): NO